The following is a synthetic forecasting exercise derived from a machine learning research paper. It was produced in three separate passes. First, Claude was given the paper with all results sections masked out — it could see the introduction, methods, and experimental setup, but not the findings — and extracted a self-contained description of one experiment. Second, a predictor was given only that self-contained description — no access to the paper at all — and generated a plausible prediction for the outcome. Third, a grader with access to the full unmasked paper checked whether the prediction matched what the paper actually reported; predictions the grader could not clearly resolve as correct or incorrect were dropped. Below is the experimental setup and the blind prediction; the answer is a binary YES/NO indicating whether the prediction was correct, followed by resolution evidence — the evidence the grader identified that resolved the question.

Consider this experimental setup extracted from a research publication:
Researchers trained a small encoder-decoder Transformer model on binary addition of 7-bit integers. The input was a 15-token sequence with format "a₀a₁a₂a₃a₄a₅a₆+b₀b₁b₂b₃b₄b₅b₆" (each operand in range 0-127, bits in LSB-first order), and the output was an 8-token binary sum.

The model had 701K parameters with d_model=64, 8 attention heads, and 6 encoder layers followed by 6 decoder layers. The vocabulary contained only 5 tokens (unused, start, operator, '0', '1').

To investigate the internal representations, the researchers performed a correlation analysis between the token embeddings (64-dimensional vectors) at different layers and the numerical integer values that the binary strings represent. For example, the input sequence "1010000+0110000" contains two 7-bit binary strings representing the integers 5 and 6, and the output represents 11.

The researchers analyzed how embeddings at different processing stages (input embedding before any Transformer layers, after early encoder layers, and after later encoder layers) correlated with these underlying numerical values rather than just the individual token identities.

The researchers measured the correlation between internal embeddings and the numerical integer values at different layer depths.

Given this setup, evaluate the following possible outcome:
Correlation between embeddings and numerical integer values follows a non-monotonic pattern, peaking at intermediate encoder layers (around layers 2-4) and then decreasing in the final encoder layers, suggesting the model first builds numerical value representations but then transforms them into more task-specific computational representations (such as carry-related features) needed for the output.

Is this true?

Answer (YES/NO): NO